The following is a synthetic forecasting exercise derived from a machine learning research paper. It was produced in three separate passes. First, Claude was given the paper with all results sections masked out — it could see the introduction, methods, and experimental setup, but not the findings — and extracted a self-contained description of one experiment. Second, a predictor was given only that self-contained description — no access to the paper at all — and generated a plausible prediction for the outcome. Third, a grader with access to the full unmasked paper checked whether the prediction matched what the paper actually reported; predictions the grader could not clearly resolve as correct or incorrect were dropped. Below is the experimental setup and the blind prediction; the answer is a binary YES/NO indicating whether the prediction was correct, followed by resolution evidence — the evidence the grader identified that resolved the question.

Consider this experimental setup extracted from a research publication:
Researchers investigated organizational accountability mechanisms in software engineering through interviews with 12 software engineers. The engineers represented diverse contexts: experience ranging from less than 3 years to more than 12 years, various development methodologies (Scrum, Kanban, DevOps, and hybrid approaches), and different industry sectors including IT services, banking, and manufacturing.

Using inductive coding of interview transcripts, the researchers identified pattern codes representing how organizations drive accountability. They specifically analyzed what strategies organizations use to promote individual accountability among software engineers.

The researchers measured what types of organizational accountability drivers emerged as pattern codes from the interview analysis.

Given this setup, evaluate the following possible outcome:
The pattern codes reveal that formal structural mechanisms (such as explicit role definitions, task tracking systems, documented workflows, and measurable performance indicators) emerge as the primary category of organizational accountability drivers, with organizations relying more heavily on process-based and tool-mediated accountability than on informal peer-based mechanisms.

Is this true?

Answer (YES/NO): NO